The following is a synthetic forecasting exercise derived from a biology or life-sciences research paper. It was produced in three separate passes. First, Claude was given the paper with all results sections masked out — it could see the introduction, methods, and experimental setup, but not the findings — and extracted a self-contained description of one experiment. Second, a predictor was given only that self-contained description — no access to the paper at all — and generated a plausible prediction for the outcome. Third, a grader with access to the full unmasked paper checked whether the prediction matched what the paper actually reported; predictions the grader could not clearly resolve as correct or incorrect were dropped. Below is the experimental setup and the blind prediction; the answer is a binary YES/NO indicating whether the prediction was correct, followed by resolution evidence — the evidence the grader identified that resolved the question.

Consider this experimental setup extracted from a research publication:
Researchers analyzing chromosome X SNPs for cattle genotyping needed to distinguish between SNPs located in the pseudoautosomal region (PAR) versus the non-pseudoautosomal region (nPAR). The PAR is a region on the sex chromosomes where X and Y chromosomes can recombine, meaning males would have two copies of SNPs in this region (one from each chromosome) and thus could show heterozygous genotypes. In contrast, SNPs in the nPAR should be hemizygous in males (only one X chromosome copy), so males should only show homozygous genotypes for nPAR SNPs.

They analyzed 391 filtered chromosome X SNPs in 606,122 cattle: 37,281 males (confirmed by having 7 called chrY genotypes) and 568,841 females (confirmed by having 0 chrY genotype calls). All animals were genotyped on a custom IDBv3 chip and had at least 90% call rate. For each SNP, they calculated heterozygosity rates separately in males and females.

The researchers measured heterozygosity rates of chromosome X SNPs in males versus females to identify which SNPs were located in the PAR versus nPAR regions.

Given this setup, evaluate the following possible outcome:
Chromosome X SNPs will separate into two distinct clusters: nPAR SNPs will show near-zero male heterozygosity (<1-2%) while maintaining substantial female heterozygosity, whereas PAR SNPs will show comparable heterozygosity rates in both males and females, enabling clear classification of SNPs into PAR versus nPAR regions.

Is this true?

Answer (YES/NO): YES